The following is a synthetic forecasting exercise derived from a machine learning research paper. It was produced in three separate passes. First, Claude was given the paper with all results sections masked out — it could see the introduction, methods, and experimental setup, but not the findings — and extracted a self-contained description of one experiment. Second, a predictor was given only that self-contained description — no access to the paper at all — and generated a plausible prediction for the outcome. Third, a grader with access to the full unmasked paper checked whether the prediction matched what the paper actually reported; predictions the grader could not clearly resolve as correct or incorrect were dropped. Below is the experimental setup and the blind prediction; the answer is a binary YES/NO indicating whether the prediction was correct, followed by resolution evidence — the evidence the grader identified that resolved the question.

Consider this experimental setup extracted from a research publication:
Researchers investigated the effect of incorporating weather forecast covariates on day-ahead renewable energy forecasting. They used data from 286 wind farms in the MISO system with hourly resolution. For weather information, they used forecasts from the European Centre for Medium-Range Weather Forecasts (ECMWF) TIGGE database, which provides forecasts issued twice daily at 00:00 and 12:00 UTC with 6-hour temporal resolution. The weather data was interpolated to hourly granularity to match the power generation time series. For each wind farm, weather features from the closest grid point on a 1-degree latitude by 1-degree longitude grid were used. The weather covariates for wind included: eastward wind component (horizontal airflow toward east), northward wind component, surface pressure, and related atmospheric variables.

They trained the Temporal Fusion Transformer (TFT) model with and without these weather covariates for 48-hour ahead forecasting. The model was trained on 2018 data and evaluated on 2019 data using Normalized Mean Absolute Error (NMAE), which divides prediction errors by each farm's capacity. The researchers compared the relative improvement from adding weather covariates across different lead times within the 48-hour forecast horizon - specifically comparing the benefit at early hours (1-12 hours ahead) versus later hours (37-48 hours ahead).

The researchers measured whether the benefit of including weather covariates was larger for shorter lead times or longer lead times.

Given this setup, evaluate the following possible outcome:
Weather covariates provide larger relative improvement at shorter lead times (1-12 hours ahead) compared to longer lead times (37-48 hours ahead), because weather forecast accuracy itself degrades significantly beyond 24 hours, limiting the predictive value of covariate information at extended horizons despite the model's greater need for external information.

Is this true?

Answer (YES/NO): NO